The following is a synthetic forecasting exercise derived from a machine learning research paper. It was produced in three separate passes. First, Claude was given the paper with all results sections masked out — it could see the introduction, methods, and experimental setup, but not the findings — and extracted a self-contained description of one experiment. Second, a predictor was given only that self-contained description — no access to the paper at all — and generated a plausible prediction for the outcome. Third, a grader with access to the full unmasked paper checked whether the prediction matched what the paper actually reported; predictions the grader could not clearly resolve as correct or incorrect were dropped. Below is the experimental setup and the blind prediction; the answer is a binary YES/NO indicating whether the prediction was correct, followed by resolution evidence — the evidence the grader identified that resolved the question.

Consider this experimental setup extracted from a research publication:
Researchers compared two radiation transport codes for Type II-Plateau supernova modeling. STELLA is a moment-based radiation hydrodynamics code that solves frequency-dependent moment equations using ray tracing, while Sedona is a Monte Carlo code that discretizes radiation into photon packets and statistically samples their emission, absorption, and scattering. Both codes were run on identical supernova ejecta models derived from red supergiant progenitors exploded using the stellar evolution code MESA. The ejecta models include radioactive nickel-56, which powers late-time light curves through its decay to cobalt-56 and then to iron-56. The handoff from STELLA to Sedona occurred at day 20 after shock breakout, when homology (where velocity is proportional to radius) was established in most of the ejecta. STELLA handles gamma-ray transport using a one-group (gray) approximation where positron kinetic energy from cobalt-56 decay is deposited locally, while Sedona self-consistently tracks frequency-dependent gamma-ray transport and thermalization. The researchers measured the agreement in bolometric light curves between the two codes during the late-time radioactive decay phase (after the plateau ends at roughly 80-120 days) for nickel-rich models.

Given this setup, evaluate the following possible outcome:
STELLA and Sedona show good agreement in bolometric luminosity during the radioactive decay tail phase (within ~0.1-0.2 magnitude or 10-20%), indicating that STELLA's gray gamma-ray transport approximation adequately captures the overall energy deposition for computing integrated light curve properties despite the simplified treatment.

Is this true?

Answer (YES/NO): YES